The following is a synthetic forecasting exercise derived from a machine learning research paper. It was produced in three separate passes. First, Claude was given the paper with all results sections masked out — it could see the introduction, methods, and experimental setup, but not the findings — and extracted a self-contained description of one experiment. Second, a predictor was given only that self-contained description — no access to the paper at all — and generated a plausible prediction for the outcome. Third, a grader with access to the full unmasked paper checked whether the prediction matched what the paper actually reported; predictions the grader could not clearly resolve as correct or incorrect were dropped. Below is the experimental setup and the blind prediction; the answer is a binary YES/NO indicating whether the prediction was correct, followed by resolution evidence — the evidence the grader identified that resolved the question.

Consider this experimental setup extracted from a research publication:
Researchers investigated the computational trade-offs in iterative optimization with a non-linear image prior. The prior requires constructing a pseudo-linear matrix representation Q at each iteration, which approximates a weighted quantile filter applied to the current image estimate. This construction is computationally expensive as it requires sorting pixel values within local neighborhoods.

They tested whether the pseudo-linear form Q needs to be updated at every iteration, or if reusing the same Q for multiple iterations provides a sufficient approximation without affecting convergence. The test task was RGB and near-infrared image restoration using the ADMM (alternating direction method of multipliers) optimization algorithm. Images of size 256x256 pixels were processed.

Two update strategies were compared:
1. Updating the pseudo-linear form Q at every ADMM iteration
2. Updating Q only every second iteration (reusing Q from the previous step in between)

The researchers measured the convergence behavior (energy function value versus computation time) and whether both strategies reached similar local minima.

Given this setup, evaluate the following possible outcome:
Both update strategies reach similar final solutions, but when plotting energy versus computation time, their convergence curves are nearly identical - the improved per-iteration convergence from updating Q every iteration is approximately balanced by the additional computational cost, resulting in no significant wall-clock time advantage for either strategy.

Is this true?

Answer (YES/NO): NO